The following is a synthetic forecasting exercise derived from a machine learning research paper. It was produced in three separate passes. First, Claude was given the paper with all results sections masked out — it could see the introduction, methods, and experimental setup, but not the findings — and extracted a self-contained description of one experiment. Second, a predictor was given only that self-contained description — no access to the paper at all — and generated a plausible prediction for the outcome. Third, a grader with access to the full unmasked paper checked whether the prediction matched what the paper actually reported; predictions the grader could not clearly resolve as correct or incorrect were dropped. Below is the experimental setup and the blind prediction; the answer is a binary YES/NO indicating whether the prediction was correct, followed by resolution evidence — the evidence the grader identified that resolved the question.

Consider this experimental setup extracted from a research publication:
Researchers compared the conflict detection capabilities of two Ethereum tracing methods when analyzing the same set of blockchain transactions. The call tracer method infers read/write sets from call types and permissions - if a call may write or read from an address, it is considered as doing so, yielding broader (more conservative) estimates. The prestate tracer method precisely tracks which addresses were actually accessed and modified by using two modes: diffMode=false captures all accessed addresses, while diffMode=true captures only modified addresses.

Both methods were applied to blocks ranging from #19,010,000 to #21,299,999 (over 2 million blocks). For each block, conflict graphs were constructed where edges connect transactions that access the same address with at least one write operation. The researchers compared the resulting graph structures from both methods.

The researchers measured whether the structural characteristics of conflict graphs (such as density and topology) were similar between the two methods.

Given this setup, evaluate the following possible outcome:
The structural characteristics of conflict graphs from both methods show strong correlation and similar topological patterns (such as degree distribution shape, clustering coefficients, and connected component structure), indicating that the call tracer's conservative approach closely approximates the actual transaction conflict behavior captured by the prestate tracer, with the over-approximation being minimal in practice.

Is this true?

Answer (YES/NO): NO